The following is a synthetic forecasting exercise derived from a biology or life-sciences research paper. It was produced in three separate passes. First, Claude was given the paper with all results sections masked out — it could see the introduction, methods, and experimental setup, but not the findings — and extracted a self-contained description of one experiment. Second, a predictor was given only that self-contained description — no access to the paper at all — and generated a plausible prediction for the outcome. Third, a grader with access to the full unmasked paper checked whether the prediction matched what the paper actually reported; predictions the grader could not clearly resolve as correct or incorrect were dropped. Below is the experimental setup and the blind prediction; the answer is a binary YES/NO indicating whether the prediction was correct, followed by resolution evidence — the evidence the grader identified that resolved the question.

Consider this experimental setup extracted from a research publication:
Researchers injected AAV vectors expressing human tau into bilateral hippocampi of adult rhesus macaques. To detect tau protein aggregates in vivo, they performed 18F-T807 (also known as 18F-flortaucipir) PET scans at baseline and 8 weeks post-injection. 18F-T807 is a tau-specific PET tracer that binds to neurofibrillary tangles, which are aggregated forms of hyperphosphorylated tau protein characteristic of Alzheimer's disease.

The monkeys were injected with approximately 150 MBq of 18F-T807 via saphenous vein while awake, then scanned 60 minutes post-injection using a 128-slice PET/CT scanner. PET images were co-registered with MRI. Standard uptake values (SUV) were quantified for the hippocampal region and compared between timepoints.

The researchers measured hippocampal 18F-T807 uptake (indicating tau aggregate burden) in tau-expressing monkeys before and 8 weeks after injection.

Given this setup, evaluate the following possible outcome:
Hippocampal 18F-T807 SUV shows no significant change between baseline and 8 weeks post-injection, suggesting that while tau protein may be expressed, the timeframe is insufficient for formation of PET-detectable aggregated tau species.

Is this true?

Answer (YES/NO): NO